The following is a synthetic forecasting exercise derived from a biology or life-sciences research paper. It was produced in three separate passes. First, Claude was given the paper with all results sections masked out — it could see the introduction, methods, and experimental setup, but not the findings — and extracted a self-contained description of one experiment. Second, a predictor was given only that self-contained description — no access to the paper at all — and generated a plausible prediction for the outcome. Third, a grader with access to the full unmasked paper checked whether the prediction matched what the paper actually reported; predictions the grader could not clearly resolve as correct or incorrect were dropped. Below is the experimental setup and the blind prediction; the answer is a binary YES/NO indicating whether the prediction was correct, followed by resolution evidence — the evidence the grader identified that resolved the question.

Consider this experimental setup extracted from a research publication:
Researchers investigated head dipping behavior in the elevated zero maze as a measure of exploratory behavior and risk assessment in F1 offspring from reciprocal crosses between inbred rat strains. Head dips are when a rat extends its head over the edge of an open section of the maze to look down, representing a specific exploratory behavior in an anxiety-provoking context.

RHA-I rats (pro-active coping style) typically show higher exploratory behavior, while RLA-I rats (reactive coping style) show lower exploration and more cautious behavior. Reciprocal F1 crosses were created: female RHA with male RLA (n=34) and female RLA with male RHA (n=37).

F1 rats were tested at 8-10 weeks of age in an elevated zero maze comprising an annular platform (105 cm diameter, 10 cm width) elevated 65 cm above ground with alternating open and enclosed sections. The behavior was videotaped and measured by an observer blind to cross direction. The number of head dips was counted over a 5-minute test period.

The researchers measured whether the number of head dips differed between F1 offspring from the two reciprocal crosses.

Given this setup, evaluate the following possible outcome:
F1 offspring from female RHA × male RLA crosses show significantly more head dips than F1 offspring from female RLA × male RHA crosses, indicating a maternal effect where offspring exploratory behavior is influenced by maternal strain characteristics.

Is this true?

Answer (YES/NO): NO